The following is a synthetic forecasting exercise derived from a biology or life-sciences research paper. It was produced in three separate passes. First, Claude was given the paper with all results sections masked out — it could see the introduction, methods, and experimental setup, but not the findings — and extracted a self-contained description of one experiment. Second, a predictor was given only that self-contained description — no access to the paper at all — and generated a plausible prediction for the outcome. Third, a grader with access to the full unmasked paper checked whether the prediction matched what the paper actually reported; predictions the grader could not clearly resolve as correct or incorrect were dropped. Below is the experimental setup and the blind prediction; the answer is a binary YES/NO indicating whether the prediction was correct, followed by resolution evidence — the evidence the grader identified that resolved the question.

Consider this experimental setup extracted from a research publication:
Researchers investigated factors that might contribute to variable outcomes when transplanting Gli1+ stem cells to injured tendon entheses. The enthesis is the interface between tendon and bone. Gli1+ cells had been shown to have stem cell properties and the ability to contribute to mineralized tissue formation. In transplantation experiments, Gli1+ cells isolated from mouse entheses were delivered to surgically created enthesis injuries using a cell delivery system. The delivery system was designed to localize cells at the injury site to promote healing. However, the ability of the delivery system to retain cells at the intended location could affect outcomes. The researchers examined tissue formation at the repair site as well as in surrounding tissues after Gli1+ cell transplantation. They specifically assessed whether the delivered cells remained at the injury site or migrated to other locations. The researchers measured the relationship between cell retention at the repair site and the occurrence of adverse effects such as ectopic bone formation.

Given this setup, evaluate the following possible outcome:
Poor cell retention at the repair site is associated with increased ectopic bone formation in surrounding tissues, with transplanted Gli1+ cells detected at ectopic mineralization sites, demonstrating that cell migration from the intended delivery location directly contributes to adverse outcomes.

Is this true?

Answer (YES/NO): NO